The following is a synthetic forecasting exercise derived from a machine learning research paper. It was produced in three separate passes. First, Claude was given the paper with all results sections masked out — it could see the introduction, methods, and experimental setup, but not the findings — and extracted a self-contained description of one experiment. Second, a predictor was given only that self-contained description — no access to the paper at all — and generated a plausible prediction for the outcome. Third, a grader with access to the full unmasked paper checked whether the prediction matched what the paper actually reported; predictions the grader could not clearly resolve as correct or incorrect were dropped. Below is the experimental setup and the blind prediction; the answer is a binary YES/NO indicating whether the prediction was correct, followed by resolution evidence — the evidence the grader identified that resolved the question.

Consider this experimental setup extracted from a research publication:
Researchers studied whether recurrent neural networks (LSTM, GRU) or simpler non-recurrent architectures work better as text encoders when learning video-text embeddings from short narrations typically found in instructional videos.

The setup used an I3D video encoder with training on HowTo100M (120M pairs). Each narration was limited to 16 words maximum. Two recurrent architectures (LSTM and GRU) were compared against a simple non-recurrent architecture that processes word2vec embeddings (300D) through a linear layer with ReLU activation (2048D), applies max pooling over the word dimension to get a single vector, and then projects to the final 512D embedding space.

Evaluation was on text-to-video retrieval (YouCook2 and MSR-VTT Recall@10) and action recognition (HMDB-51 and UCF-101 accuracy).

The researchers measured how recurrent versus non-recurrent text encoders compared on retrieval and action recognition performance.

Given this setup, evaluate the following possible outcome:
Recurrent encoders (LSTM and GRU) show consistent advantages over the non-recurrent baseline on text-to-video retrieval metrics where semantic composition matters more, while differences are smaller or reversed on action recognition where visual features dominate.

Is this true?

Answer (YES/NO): NO